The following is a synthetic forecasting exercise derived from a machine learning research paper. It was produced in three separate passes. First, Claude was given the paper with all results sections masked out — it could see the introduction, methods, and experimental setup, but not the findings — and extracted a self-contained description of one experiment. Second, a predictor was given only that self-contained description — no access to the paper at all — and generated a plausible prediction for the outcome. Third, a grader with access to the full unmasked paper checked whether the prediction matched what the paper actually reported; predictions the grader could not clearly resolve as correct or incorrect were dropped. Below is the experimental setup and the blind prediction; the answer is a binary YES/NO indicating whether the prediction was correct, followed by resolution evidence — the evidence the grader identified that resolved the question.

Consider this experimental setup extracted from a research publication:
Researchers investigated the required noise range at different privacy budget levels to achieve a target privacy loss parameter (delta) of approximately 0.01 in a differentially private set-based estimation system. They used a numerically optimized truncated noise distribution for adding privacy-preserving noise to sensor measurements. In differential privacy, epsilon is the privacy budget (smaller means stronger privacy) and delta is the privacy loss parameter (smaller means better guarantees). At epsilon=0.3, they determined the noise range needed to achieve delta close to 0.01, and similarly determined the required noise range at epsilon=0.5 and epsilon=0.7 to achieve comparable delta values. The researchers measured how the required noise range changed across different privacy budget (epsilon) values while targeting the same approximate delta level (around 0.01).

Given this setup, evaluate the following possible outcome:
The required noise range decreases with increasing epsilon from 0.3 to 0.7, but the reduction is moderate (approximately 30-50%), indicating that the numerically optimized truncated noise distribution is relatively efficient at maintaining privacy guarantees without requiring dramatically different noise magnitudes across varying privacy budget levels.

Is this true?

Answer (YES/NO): YES